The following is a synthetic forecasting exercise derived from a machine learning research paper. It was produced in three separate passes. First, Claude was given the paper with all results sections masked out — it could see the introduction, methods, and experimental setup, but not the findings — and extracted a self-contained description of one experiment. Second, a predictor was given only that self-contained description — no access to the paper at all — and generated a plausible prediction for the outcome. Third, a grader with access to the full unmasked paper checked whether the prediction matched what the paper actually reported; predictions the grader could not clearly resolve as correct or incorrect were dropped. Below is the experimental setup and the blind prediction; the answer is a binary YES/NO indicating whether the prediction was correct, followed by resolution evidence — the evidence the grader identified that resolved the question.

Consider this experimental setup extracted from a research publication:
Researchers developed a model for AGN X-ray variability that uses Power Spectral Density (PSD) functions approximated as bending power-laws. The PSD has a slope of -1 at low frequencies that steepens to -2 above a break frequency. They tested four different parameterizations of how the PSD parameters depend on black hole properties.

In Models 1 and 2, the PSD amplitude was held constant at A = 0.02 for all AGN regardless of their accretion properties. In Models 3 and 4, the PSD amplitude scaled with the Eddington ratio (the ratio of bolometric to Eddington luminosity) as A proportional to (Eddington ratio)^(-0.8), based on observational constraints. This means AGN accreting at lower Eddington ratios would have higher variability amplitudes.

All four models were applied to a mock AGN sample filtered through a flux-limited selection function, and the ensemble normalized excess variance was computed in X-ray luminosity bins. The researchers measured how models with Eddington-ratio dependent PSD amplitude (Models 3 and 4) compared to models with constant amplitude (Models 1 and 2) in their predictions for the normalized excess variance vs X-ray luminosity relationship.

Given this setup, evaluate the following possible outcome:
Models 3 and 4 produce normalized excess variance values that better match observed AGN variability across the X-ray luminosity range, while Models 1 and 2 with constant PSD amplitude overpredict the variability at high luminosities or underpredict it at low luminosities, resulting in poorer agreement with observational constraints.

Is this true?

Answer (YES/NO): YES